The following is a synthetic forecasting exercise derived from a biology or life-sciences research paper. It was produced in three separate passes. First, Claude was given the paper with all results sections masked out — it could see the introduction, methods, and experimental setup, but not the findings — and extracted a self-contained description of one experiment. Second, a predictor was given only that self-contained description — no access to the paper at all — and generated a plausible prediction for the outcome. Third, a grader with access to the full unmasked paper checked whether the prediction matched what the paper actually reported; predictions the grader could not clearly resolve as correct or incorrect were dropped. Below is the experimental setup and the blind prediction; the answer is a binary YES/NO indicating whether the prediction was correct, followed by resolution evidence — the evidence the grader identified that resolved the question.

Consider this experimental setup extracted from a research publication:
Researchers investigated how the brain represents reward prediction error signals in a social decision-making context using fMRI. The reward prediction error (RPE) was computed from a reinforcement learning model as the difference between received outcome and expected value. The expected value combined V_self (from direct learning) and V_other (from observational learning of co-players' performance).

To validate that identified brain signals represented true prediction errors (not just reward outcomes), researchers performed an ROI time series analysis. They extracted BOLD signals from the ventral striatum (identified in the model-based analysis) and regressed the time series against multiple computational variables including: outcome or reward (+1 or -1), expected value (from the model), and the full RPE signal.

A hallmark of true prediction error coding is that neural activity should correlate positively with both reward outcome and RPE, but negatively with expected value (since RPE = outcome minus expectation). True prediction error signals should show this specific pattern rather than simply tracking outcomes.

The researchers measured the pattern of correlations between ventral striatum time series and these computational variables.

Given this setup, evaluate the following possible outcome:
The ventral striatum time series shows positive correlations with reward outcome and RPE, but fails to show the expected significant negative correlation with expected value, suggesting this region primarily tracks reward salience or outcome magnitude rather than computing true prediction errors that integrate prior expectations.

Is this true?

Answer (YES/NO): NO